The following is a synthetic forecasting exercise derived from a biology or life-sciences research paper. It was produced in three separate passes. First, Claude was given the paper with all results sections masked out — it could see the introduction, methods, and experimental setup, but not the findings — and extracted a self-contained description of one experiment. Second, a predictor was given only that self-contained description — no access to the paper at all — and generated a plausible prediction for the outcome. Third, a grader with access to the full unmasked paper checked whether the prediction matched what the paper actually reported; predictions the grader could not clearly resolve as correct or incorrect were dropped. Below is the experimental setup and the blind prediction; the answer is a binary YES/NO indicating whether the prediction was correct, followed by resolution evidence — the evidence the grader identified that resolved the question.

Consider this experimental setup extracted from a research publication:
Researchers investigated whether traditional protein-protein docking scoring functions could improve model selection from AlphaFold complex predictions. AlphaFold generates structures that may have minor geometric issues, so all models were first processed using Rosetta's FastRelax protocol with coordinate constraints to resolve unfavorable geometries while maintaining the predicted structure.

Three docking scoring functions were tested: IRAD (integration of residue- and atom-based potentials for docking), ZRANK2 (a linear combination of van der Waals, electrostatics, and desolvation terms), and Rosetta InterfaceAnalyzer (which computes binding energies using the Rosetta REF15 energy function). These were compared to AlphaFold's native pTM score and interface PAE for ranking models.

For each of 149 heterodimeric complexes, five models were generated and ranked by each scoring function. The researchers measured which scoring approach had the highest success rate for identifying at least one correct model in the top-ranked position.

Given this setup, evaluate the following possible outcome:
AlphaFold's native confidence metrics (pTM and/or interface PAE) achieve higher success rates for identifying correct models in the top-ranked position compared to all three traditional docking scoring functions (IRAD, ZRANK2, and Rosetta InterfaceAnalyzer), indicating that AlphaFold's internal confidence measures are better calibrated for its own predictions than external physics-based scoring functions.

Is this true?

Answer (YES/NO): NO